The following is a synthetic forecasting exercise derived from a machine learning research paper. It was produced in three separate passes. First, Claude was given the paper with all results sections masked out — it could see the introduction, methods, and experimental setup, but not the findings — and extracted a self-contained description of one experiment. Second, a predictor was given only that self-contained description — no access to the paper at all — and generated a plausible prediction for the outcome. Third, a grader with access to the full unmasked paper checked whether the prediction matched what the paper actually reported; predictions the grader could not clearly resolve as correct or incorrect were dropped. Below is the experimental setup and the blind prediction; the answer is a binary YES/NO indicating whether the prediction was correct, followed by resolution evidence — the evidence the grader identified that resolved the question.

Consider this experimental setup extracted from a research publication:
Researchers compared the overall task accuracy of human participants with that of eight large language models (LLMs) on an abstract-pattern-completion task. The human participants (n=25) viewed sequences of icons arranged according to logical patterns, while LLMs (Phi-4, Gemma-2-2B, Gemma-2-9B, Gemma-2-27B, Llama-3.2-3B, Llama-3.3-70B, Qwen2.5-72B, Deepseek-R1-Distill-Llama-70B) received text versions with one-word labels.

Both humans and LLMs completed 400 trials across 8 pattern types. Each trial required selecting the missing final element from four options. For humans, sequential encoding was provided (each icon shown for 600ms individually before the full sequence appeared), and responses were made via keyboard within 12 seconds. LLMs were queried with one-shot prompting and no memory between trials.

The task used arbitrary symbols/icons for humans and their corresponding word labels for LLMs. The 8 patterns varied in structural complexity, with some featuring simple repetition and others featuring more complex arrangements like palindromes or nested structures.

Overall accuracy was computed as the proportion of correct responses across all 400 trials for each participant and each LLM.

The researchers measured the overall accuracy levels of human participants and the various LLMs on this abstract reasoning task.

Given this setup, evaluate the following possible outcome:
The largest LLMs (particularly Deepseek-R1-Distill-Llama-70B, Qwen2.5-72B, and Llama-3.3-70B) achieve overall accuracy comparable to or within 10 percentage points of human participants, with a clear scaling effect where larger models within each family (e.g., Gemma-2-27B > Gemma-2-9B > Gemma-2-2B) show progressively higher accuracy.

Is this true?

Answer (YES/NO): YES